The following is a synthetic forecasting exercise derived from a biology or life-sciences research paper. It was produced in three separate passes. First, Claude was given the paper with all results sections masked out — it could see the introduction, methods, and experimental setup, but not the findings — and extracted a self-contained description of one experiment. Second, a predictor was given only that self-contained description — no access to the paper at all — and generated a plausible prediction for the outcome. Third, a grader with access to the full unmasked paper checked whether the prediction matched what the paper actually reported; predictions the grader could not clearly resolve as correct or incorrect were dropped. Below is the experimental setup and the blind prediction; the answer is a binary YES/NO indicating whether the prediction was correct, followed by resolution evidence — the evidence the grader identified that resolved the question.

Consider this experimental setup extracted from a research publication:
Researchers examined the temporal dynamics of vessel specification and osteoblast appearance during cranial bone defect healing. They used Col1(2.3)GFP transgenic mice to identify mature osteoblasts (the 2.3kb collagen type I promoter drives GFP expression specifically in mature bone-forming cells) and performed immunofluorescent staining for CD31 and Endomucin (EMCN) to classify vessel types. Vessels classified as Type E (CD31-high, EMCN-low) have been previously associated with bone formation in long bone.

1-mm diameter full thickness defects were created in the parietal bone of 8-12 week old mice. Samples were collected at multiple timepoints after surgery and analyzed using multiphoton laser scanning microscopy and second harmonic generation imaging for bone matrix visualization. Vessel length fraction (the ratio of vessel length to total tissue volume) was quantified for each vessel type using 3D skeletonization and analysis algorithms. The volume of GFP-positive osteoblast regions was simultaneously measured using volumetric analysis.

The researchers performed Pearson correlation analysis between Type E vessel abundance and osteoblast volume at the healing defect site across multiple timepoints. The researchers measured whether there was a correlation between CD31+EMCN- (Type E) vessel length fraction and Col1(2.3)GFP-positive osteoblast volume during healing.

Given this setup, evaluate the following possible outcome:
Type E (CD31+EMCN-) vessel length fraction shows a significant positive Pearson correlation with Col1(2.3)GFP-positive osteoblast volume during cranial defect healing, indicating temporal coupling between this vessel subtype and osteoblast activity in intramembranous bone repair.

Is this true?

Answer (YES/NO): NO